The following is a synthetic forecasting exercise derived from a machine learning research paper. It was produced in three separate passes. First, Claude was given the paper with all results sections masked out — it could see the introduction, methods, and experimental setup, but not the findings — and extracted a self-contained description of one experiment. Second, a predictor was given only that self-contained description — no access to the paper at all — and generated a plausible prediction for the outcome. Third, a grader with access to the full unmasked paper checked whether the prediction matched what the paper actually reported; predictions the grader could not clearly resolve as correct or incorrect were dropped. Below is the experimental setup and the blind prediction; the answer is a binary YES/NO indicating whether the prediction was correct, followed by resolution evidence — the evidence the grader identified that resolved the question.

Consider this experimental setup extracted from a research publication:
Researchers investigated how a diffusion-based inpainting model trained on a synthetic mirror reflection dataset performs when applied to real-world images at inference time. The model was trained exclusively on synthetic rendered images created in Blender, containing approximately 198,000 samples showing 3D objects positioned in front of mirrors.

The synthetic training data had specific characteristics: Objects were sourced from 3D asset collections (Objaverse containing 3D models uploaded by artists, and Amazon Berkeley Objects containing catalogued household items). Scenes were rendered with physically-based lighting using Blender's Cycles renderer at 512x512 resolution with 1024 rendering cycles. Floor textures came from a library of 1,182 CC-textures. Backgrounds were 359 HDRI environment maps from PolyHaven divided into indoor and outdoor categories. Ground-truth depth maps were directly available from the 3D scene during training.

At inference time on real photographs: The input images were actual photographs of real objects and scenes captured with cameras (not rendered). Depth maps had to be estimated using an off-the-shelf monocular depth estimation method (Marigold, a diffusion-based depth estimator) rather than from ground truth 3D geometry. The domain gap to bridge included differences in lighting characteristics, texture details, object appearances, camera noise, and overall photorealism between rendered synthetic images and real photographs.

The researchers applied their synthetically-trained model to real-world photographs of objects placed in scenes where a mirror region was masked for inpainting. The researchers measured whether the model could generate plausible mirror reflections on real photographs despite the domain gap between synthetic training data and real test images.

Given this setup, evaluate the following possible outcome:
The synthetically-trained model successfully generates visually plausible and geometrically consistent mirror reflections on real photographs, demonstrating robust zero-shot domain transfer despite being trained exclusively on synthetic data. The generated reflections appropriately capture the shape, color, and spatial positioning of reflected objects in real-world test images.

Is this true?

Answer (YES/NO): NO